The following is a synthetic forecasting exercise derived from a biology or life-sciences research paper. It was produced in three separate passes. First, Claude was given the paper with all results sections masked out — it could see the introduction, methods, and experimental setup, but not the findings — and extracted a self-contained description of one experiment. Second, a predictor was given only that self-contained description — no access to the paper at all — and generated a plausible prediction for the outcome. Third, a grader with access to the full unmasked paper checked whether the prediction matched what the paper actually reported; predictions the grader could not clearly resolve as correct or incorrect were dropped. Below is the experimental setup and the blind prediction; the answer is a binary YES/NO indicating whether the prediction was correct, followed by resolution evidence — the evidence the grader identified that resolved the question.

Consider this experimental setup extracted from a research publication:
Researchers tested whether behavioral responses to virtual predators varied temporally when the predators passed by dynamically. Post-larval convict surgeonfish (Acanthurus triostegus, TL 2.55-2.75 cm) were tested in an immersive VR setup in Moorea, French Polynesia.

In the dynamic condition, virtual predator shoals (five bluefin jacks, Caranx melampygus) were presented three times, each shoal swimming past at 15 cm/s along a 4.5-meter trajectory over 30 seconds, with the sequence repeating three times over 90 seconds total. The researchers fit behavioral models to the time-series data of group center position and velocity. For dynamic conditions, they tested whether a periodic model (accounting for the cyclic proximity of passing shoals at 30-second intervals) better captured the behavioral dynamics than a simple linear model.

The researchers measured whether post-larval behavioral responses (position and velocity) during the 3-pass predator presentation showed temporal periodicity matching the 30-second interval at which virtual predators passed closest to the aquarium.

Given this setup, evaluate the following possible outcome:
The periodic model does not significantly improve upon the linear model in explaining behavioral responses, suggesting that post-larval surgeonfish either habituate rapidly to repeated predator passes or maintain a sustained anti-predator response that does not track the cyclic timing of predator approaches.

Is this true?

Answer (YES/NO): NO